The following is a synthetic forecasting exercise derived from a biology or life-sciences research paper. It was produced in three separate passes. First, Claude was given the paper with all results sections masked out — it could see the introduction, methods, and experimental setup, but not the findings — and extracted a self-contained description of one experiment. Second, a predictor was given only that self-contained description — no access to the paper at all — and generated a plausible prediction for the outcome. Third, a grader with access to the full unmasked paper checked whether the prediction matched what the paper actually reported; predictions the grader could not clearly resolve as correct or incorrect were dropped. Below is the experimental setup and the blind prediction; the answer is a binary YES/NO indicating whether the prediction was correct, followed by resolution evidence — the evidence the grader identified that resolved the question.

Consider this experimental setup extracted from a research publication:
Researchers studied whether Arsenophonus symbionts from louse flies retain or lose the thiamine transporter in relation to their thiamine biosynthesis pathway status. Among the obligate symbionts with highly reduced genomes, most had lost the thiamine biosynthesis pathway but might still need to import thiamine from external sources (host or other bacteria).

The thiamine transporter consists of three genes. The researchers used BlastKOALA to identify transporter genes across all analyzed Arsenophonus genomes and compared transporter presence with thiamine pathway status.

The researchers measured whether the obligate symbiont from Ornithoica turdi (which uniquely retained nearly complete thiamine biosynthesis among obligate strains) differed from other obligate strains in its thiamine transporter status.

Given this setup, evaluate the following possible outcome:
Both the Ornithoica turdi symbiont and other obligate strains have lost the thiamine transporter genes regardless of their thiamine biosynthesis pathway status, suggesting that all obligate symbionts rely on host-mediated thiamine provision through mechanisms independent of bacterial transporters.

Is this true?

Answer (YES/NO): NO